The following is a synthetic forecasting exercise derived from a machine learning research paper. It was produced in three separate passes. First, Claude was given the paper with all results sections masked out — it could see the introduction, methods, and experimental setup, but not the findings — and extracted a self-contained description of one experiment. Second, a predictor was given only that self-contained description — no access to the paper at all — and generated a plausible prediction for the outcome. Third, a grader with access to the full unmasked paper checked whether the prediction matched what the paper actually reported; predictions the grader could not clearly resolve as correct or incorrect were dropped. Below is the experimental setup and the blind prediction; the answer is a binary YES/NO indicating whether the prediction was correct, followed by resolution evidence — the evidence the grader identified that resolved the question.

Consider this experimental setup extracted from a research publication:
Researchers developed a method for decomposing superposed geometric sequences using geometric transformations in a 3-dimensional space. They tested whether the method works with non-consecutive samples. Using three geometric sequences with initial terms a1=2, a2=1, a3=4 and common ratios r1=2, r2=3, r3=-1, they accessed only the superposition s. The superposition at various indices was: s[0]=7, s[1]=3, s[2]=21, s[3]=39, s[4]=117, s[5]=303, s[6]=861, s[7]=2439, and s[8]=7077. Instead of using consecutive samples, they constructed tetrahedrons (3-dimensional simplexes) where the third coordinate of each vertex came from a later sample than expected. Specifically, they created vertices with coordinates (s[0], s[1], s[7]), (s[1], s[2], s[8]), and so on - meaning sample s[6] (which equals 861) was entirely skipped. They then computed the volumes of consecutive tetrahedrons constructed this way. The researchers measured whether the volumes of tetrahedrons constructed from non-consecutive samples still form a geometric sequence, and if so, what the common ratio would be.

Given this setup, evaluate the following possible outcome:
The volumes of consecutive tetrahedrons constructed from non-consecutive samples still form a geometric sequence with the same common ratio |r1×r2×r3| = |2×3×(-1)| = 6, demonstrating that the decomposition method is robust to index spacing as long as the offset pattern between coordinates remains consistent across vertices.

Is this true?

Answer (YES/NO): NO